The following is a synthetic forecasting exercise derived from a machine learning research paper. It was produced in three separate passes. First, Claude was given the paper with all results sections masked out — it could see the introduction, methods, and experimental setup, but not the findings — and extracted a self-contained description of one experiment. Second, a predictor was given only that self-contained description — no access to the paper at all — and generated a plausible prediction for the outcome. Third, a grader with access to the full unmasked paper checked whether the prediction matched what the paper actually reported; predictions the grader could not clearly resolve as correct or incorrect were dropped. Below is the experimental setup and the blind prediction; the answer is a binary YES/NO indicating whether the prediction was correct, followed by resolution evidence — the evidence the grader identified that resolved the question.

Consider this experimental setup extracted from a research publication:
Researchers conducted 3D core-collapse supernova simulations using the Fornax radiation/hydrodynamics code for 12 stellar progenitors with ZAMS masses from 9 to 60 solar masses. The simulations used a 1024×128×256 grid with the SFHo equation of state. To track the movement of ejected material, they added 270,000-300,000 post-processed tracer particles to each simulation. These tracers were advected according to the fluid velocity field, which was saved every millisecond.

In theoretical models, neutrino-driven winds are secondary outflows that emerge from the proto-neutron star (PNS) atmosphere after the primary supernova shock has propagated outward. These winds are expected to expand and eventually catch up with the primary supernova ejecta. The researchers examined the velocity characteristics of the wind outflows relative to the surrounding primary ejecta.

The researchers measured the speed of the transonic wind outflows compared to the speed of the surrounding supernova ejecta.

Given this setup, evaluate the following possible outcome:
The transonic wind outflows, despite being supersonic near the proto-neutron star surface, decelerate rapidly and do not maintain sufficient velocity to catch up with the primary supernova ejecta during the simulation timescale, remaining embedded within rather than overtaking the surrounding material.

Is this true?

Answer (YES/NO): NO